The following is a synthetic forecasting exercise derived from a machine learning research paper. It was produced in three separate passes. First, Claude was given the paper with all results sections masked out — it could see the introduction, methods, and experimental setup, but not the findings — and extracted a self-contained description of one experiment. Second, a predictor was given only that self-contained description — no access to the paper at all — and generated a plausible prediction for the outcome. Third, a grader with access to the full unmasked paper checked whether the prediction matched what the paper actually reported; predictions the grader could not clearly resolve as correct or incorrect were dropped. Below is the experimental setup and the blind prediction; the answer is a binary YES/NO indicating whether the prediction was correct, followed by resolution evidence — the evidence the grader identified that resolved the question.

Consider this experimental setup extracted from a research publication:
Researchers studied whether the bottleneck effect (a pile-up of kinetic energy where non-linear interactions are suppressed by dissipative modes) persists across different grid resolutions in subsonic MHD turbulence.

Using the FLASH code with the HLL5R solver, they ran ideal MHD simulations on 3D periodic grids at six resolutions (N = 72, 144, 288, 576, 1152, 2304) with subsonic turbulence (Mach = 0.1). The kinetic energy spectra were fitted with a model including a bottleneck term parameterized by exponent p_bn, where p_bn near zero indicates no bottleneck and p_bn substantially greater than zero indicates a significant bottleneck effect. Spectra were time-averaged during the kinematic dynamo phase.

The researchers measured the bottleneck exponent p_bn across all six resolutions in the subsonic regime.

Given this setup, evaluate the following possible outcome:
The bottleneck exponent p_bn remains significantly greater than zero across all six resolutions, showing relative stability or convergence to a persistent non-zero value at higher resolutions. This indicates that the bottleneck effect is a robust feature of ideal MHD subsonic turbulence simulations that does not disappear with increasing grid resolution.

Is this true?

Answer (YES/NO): YES